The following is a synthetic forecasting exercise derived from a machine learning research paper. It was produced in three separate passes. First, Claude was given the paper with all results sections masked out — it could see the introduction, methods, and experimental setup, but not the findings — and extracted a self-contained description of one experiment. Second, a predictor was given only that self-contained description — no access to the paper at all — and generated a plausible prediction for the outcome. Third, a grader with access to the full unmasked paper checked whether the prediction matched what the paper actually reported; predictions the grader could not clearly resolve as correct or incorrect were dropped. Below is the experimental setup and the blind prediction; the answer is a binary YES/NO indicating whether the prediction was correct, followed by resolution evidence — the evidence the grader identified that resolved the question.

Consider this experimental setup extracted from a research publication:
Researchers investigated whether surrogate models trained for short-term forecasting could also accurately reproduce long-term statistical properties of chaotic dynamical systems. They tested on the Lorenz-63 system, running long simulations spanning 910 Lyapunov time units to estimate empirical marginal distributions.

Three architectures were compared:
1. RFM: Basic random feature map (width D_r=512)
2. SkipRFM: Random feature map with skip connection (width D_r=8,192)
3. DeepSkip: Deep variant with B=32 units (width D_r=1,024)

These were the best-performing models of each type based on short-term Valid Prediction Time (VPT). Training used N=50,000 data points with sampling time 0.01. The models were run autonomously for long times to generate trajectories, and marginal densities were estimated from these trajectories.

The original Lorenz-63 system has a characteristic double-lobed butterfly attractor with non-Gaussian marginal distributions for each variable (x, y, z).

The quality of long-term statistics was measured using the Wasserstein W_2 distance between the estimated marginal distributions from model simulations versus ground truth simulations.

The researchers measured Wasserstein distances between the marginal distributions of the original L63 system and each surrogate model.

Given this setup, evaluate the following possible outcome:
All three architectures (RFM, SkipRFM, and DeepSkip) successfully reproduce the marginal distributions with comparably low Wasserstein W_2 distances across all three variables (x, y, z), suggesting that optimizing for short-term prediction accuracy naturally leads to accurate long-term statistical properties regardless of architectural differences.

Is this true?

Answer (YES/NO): YES